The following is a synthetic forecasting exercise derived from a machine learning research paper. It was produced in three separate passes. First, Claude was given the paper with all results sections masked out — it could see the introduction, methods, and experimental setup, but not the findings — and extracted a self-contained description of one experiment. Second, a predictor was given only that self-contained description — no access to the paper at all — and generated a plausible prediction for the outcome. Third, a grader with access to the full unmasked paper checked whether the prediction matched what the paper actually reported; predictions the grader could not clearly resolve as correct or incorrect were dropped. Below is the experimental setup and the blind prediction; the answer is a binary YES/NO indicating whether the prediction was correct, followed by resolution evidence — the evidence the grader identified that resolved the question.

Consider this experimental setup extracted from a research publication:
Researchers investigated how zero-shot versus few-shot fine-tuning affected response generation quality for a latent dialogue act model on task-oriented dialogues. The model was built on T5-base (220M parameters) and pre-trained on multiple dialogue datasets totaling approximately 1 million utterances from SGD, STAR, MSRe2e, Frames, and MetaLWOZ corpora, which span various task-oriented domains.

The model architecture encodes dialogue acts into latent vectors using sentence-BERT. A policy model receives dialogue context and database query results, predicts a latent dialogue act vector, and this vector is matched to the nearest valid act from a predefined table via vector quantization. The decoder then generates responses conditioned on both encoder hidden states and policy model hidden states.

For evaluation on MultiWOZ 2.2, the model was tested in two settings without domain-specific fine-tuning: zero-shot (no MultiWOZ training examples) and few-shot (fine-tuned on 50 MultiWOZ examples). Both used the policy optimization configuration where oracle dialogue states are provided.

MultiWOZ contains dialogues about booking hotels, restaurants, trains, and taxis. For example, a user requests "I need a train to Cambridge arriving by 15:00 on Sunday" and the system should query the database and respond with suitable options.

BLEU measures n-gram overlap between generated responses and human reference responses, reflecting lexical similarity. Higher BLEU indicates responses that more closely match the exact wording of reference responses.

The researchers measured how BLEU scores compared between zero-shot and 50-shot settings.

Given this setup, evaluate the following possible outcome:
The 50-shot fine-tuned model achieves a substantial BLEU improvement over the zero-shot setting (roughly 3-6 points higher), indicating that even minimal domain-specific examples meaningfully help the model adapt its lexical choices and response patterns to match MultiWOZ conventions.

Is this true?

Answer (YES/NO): YES